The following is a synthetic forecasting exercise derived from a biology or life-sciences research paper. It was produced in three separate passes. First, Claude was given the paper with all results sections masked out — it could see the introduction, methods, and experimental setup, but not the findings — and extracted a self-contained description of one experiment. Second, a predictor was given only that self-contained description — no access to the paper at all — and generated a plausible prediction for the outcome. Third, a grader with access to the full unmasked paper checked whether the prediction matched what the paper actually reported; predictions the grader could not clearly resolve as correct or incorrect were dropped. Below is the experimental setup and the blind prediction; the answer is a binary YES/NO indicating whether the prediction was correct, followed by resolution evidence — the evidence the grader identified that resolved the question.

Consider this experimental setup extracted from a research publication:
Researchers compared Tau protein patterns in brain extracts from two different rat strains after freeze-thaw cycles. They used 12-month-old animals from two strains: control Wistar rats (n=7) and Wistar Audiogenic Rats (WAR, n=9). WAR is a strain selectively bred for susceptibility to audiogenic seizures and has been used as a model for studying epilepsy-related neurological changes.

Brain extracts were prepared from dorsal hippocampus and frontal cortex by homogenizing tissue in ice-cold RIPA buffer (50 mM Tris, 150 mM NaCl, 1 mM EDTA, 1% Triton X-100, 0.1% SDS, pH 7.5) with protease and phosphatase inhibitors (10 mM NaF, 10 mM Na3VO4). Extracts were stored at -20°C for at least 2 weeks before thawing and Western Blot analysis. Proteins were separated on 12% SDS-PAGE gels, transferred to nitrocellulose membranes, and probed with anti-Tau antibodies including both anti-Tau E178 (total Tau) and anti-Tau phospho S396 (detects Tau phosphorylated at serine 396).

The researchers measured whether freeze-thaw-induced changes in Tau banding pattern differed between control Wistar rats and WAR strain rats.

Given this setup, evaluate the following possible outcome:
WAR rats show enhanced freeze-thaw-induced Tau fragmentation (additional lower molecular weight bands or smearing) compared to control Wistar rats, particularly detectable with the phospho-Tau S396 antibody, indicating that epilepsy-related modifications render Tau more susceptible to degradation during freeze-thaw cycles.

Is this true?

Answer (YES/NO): NO